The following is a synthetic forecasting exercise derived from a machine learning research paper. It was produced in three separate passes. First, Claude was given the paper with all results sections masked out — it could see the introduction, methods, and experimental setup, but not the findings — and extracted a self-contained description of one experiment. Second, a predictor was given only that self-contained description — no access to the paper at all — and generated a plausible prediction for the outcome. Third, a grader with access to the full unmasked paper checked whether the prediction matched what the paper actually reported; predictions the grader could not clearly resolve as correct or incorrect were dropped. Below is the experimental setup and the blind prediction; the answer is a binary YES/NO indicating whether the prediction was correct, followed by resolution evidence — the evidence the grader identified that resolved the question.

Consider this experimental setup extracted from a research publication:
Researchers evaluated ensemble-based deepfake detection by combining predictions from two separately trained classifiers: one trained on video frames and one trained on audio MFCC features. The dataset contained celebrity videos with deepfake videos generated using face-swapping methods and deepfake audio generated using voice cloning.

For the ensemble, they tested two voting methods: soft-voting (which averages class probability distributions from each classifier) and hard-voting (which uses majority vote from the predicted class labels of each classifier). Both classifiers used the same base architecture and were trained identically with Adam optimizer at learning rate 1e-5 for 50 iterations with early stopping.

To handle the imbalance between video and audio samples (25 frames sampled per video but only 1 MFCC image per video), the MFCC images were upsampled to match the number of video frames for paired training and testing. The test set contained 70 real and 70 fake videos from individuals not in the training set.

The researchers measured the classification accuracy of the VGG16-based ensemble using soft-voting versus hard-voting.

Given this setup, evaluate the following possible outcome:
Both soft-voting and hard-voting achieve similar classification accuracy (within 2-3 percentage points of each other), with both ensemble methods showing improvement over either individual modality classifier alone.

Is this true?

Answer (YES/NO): NO